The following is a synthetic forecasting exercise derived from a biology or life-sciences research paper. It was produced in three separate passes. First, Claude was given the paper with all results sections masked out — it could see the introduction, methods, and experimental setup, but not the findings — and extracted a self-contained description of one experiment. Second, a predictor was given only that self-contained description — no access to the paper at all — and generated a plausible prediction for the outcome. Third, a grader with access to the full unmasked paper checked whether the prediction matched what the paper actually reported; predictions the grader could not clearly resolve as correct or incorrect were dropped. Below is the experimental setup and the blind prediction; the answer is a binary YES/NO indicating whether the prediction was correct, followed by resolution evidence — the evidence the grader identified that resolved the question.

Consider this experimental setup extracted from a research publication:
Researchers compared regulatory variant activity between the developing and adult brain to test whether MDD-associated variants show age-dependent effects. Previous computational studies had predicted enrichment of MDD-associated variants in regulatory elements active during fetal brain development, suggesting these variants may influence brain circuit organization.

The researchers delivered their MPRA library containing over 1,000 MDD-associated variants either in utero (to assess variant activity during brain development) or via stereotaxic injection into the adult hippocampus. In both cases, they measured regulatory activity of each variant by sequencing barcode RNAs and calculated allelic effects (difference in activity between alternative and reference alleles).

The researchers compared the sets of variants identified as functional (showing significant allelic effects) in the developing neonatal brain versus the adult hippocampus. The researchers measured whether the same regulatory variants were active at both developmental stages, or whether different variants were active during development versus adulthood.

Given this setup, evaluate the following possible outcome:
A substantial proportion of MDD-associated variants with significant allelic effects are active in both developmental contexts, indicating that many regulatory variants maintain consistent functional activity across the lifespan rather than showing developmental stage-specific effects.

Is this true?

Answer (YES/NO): NO